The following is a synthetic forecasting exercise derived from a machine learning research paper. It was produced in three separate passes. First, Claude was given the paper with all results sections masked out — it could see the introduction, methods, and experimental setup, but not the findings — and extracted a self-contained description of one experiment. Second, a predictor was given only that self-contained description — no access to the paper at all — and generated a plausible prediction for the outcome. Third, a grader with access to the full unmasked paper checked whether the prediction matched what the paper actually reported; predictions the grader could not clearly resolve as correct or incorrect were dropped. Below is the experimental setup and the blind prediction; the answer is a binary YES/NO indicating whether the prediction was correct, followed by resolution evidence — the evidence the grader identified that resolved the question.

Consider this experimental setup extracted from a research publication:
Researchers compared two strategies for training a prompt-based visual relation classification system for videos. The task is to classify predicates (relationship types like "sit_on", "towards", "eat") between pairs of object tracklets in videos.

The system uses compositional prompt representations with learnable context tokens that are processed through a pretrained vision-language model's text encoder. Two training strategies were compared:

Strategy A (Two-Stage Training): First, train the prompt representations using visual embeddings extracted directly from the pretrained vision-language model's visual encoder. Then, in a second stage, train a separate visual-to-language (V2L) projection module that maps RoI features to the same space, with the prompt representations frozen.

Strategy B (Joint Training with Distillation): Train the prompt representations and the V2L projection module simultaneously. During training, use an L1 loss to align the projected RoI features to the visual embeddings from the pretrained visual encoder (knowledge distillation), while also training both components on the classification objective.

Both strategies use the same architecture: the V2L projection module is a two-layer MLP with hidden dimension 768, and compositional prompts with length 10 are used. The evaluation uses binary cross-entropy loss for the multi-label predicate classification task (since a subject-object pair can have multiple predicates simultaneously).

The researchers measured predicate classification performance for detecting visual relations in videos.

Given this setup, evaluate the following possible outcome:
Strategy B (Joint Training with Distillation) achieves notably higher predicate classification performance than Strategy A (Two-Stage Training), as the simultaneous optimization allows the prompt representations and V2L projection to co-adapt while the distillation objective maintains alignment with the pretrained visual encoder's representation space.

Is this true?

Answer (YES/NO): NO